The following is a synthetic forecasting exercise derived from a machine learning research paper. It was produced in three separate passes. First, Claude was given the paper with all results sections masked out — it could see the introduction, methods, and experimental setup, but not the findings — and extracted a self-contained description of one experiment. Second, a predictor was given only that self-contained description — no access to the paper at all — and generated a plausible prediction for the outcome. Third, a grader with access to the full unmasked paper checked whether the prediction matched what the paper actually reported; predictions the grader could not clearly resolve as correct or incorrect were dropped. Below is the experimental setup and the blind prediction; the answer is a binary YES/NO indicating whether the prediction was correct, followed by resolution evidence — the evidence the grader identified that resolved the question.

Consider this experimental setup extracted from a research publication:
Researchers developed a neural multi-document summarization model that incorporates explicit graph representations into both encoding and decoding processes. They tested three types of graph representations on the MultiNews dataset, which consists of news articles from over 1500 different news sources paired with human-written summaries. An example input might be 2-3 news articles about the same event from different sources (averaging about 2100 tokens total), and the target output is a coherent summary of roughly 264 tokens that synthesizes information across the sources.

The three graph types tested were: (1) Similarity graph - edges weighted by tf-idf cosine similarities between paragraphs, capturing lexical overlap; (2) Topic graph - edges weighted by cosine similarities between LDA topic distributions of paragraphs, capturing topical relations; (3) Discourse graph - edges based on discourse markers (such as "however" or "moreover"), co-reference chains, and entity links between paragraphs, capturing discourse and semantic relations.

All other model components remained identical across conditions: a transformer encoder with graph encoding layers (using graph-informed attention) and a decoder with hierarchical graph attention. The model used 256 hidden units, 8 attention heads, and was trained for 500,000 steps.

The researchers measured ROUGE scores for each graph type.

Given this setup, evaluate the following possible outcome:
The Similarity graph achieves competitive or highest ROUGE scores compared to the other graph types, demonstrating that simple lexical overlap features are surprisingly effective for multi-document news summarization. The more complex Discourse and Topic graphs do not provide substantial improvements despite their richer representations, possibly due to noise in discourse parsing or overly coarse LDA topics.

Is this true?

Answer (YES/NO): NO